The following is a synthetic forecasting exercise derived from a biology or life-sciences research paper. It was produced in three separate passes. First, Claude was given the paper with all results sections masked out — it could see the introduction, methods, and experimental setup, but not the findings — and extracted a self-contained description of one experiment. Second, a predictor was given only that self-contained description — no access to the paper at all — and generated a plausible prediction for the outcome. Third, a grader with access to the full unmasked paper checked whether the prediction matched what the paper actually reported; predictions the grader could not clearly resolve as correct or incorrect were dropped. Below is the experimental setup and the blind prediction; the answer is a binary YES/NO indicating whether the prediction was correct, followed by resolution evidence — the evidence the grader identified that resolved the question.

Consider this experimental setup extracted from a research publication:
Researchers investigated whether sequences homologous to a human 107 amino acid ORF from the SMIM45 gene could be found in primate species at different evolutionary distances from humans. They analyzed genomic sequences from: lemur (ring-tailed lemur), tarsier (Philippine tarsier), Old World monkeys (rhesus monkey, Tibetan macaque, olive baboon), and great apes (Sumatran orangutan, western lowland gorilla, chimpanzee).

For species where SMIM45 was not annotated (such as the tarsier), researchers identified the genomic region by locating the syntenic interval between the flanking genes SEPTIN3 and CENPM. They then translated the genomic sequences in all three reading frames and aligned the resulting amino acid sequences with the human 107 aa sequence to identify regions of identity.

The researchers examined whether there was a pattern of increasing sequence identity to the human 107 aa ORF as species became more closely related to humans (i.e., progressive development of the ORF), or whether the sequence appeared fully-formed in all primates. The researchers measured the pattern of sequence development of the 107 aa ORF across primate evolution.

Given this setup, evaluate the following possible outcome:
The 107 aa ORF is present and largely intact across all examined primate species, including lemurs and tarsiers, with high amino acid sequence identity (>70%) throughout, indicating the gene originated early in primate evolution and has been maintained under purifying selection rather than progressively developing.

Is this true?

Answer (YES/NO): NO